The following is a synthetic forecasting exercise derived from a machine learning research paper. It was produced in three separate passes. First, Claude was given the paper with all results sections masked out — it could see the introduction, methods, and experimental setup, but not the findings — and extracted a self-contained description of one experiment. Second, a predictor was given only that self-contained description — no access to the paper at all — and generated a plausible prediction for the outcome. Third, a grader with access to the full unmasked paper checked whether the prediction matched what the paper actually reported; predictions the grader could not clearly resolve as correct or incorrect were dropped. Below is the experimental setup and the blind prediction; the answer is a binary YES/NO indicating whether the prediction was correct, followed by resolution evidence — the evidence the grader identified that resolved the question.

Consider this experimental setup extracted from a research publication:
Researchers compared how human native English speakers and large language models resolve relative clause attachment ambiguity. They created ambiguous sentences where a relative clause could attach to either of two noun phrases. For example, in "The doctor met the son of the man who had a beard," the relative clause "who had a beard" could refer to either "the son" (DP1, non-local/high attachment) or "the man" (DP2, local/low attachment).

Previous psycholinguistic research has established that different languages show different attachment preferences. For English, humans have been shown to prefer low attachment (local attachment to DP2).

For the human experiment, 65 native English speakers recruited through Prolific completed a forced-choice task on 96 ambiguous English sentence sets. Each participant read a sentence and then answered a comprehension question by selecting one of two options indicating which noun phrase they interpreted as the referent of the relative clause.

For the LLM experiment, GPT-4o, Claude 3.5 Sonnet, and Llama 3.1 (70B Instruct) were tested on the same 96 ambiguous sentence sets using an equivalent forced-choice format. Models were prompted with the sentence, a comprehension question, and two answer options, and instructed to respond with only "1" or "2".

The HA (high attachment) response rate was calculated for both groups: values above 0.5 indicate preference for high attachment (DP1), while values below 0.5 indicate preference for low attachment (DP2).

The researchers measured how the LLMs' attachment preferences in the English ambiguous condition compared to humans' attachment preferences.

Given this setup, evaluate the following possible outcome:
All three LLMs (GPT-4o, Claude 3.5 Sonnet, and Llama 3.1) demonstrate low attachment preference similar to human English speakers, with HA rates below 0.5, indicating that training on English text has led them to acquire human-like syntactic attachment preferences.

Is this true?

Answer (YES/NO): YES